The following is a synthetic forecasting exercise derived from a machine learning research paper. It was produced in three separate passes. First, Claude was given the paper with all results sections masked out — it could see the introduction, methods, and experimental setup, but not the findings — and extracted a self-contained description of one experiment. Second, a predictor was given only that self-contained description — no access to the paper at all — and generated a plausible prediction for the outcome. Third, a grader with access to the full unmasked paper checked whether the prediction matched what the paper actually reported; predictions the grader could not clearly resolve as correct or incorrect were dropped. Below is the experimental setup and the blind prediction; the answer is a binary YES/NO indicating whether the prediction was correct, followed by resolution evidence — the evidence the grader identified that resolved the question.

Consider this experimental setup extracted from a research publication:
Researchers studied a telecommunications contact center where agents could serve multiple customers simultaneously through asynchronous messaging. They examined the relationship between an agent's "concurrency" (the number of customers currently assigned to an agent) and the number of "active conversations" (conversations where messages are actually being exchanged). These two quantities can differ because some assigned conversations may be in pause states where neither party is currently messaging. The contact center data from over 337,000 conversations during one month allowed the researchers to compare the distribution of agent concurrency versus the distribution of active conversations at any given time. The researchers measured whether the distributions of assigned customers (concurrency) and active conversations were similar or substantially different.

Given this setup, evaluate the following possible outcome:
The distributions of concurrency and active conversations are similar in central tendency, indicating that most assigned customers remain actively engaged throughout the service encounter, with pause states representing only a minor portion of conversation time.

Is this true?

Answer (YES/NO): NO